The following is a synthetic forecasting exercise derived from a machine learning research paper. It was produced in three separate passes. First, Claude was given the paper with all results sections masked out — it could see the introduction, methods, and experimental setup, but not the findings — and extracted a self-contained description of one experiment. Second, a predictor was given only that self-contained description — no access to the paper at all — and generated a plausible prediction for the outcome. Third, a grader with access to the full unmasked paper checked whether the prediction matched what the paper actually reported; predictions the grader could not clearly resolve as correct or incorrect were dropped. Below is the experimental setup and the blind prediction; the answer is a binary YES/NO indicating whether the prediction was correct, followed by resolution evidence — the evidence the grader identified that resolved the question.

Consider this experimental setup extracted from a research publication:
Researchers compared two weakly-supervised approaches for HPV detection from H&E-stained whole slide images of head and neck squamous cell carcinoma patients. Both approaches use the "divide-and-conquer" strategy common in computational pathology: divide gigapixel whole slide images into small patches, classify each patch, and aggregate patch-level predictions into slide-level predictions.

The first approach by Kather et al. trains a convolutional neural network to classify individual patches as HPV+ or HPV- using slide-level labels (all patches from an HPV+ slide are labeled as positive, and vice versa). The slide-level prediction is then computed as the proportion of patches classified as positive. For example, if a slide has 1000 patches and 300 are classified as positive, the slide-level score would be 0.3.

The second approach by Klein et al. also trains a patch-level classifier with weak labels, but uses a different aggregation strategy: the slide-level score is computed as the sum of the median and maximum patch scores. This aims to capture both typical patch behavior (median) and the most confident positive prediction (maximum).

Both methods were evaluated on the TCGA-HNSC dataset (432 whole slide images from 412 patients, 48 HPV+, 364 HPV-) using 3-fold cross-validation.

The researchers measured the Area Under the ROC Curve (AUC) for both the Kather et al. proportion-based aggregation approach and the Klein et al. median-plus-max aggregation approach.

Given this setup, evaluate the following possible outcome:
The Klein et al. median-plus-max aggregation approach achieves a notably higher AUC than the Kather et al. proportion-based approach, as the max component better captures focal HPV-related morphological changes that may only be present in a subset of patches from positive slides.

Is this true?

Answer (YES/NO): NO